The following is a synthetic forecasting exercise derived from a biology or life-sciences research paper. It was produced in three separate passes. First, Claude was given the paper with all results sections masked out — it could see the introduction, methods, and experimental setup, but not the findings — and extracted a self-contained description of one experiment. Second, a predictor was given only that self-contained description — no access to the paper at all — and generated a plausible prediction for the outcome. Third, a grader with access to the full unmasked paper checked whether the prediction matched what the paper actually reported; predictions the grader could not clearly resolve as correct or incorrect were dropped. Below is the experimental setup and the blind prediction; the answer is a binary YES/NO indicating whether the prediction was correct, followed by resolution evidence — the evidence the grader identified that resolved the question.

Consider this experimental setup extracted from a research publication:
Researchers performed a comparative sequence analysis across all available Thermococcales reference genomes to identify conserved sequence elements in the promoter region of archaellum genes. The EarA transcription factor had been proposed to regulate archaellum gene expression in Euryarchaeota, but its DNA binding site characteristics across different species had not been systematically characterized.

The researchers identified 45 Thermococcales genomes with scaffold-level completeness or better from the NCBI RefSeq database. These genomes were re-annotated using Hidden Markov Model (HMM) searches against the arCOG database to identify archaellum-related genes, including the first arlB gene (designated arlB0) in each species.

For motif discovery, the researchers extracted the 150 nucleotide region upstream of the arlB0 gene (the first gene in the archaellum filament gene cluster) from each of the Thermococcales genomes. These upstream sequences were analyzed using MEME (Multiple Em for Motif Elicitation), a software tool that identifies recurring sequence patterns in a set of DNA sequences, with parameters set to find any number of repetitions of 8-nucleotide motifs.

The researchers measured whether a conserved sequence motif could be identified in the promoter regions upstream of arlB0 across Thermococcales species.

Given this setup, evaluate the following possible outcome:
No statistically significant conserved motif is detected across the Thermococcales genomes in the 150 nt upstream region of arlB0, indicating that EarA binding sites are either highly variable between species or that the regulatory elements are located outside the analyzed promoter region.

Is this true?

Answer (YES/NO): NO